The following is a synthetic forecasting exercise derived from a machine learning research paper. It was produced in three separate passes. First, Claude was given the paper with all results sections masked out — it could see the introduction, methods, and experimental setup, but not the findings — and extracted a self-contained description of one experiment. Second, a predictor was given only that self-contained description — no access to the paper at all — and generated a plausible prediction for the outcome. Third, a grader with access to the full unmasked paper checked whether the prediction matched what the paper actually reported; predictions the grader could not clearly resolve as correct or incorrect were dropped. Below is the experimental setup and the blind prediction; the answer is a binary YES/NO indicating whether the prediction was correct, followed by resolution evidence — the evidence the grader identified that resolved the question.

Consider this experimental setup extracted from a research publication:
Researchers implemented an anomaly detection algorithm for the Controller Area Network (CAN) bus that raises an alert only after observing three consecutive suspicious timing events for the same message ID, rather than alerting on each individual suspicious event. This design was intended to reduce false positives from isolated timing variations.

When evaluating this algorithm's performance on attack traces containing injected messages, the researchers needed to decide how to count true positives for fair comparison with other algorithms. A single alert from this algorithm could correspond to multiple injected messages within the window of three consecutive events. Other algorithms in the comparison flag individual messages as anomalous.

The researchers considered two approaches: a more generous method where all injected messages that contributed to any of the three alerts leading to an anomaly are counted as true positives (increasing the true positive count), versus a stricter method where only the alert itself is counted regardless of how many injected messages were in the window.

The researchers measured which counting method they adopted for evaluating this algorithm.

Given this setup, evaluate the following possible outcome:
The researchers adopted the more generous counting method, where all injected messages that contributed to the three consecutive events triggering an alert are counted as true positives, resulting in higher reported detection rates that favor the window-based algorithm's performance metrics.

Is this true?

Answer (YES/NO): YES